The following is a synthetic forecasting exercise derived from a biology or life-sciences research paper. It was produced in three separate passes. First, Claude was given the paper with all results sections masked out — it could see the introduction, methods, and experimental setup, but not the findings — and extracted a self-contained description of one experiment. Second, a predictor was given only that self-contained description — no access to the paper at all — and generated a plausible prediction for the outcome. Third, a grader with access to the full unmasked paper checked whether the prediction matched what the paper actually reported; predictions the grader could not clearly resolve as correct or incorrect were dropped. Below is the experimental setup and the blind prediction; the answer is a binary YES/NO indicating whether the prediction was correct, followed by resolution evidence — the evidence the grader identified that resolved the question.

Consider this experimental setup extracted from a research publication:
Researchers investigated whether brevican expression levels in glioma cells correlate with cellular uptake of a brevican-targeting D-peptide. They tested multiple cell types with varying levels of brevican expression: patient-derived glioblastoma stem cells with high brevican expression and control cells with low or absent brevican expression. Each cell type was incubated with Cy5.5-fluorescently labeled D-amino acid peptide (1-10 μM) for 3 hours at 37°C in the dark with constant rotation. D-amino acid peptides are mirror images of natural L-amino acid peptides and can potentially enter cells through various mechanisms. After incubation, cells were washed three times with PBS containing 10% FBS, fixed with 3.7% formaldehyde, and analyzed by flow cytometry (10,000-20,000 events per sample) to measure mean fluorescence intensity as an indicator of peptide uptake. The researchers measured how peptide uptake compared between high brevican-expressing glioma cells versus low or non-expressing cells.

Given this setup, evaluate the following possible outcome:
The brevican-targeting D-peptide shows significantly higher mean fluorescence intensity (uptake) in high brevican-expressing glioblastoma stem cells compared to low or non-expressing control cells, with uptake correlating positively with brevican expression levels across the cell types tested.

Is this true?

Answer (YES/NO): YES